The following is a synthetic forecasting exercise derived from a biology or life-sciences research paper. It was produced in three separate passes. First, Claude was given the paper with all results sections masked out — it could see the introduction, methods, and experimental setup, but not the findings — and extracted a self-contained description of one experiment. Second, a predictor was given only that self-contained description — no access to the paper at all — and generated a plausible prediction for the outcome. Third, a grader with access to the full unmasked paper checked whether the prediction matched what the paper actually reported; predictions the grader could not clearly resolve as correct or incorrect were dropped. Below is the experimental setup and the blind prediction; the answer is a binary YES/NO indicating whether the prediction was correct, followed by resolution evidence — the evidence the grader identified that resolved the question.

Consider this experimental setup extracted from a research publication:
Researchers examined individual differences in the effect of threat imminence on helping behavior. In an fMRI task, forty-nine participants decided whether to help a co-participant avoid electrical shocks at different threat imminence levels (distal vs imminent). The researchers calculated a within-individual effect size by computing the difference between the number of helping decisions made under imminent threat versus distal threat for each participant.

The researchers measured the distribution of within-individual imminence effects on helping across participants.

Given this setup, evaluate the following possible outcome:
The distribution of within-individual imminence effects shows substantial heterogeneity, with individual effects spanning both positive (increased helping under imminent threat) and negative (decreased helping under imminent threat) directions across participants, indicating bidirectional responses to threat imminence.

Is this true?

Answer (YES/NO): YES